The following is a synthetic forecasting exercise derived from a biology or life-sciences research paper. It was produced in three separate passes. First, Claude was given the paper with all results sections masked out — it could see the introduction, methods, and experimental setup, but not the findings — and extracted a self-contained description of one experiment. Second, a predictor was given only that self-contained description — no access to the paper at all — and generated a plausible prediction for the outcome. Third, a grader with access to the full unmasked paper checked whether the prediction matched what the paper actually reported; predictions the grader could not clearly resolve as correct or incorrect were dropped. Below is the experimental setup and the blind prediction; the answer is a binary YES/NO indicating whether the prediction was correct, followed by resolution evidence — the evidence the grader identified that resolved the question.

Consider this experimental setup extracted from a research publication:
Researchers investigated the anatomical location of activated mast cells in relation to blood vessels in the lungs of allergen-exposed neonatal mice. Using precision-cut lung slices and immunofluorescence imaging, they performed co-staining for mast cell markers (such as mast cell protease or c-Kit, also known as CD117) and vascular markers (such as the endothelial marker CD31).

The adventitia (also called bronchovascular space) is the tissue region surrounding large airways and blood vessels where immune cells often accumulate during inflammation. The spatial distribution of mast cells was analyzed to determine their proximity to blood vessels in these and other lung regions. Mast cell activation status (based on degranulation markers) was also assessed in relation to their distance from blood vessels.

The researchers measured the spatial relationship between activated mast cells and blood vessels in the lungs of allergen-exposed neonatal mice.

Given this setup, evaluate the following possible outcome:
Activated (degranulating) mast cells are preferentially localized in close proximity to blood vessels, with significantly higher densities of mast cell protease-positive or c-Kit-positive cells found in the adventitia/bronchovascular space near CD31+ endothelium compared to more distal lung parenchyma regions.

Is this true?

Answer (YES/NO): NO